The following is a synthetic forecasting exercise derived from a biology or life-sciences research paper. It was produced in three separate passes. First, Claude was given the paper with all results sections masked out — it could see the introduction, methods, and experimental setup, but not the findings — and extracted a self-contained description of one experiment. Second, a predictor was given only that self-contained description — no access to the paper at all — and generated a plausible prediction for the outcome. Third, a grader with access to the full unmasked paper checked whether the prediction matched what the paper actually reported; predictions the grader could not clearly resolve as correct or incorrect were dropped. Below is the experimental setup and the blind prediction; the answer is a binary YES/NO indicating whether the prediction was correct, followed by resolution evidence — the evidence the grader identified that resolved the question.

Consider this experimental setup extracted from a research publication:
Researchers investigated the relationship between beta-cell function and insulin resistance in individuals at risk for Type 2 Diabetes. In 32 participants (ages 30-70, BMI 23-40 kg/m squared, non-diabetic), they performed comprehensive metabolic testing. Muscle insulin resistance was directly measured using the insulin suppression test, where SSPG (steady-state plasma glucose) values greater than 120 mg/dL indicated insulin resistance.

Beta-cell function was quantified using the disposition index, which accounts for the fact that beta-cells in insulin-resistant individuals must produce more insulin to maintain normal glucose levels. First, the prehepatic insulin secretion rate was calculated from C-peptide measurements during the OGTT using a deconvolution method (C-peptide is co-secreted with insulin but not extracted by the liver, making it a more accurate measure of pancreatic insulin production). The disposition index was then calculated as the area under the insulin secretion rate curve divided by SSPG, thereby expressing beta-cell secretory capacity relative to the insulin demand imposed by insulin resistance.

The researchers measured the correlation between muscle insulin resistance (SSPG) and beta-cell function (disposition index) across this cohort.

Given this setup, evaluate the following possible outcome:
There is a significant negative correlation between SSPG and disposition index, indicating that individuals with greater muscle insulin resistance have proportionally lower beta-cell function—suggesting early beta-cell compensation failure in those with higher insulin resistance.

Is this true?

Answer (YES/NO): YES